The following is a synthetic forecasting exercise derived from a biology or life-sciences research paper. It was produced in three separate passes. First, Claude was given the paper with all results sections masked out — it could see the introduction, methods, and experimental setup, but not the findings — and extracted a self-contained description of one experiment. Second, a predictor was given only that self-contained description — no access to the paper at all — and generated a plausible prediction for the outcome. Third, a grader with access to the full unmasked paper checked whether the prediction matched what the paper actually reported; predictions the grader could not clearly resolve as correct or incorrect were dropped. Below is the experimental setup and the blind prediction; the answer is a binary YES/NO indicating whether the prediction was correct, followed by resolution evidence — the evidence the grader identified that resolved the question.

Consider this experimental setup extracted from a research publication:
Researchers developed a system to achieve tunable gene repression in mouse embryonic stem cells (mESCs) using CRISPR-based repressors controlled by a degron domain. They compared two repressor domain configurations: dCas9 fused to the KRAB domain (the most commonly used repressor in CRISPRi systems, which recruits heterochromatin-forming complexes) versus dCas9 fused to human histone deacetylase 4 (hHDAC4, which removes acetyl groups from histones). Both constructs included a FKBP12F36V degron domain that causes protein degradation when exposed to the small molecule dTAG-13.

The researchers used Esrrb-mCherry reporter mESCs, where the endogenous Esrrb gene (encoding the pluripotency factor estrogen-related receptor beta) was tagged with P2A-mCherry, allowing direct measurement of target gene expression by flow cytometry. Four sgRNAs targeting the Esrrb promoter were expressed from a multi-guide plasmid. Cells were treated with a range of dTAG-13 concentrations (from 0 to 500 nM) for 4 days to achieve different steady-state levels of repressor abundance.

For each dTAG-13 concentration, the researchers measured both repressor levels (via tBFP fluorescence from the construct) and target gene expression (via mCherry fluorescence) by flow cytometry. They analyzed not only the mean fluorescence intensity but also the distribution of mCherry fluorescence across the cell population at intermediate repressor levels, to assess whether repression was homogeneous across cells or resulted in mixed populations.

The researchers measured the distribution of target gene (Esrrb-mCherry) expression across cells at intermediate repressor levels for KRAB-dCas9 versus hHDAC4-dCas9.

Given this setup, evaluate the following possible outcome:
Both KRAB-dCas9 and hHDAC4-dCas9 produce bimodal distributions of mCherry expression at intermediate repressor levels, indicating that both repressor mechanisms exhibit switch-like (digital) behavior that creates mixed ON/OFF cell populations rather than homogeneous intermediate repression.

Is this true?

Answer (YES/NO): NO